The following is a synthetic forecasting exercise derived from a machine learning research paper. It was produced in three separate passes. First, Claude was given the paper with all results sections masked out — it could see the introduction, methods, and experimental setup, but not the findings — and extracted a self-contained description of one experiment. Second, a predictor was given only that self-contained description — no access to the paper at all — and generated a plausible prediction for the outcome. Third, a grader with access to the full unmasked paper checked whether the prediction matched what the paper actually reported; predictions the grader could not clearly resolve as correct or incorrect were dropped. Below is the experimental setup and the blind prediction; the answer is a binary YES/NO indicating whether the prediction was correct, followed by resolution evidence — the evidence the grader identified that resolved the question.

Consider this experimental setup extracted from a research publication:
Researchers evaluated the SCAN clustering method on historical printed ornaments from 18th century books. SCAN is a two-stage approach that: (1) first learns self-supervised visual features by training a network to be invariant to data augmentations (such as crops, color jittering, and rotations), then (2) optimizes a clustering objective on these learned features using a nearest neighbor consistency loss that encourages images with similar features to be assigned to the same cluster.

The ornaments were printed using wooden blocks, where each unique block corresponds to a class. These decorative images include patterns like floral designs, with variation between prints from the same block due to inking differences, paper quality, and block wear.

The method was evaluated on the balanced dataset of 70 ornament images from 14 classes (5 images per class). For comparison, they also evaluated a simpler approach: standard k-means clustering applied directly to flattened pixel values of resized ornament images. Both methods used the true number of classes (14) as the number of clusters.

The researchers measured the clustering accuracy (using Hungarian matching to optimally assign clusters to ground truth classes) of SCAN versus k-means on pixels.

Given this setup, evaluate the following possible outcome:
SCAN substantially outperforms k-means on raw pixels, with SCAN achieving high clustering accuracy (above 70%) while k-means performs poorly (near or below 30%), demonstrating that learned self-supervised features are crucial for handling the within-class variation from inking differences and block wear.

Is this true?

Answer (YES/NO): NO